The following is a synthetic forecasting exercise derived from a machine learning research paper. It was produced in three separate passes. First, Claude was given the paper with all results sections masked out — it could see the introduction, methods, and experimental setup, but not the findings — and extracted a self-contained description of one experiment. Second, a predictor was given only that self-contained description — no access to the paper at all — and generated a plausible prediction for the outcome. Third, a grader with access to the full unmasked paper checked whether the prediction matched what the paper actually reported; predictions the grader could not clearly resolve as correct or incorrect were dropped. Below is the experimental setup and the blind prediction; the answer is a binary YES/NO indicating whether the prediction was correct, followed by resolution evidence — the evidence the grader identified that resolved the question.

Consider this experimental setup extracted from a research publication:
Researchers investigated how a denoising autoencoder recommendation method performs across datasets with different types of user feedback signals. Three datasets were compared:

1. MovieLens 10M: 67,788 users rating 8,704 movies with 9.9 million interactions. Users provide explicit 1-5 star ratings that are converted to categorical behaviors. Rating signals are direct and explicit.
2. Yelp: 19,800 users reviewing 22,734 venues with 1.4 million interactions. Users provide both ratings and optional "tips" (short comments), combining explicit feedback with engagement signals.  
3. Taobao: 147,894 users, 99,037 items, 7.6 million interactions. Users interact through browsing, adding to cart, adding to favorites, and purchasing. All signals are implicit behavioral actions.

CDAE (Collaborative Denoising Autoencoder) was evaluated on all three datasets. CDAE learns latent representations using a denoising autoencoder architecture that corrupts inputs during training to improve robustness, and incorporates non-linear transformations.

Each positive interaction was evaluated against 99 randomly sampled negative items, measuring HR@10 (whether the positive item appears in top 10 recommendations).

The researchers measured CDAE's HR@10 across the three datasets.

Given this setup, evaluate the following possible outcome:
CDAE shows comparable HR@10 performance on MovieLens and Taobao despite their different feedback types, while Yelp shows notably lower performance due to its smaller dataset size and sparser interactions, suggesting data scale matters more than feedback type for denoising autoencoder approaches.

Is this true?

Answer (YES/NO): NO